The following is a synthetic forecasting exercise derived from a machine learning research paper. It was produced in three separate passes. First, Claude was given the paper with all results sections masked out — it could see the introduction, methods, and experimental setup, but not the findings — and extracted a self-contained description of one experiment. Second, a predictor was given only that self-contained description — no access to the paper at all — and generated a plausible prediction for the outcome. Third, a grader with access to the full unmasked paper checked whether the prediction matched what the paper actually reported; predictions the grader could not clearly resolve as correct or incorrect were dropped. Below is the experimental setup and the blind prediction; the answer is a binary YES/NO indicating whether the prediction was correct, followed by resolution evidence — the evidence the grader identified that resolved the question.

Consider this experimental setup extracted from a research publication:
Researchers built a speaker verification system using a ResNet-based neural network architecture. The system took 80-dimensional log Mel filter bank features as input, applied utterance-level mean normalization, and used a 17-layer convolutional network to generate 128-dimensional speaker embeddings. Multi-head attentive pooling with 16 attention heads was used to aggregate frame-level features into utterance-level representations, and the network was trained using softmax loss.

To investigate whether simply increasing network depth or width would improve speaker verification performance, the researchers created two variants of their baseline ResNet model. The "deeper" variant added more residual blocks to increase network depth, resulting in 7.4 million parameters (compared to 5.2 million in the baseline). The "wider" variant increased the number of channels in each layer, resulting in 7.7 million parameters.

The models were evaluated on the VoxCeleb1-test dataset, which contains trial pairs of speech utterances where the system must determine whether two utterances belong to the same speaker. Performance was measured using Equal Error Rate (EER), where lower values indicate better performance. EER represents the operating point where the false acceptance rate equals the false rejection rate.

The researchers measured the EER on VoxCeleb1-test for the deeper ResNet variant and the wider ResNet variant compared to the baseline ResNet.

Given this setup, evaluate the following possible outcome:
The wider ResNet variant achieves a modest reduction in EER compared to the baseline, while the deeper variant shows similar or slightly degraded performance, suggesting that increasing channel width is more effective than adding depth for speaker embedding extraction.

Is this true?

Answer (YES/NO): NO